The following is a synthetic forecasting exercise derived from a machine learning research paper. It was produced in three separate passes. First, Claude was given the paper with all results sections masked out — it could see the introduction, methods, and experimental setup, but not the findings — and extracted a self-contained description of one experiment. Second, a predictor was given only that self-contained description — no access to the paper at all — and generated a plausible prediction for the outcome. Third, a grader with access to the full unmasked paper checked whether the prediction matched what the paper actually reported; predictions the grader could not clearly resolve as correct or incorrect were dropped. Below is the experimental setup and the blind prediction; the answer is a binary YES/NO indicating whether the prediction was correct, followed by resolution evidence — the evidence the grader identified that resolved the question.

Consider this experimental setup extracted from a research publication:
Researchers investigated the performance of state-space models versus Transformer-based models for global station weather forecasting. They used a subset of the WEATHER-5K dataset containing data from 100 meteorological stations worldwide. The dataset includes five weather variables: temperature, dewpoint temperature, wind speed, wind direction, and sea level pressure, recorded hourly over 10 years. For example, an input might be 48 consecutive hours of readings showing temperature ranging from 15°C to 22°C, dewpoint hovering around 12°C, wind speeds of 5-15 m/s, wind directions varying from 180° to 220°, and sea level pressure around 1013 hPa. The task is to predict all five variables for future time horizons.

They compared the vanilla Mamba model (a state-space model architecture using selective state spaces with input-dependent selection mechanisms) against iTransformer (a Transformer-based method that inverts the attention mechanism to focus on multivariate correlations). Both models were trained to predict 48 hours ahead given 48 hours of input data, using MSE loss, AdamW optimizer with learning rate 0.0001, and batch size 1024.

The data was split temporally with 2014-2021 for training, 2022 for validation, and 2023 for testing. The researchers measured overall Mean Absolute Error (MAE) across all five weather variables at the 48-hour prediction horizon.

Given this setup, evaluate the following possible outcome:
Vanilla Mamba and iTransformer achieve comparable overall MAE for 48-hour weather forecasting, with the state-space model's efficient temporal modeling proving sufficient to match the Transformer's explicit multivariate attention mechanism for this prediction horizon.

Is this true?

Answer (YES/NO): NO